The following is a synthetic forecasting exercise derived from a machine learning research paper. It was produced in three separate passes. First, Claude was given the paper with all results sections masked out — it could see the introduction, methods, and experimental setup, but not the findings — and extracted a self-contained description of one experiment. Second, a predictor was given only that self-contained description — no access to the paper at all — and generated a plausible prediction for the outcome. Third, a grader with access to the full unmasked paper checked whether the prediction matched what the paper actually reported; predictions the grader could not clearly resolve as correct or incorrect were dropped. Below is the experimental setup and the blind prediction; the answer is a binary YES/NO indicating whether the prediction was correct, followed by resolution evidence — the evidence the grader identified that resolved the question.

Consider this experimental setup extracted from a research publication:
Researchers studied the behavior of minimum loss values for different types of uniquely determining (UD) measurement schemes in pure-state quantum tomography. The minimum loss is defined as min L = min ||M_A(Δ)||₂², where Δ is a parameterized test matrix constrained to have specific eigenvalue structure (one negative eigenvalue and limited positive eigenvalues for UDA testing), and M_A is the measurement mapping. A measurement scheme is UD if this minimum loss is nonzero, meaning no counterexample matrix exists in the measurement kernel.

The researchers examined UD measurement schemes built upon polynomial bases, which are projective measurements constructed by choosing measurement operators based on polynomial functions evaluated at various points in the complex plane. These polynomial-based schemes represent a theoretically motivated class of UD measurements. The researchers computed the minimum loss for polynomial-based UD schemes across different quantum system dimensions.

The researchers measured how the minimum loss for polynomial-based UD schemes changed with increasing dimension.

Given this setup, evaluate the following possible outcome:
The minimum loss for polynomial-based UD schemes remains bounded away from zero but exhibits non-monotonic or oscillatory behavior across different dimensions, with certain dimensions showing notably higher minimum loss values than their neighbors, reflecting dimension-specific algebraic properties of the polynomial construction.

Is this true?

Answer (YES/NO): NO